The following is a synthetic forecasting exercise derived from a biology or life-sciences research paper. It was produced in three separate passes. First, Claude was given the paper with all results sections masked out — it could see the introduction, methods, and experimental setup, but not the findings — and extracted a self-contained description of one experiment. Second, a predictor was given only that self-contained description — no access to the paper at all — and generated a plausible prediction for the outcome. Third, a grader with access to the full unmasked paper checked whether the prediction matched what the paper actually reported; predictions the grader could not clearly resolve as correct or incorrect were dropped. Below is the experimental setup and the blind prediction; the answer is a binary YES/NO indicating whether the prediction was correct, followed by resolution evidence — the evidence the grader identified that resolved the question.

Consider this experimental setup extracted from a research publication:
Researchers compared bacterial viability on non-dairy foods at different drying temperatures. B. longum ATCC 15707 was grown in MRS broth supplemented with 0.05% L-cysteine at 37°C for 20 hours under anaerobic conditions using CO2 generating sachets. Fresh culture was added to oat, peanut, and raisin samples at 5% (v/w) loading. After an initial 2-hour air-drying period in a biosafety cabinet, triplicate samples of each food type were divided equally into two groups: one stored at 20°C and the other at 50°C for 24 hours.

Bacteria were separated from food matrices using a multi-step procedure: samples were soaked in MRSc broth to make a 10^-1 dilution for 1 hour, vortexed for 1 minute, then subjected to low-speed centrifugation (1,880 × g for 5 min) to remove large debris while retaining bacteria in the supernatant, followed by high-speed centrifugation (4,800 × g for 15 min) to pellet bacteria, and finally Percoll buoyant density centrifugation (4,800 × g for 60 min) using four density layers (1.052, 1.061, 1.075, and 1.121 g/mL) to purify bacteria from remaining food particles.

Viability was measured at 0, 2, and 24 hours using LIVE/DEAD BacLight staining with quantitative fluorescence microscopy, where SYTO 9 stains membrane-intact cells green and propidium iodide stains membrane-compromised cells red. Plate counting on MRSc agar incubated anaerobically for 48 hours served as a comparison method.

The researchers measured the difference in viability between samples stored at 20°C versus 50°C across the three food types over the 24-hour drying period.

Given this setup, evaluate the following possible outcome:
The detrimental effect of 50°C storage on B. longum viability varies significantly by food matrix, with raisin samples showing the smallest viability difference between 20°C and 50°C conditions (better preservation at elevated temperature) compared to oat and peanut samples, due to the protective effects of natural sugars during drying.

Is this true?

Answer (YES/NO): NO